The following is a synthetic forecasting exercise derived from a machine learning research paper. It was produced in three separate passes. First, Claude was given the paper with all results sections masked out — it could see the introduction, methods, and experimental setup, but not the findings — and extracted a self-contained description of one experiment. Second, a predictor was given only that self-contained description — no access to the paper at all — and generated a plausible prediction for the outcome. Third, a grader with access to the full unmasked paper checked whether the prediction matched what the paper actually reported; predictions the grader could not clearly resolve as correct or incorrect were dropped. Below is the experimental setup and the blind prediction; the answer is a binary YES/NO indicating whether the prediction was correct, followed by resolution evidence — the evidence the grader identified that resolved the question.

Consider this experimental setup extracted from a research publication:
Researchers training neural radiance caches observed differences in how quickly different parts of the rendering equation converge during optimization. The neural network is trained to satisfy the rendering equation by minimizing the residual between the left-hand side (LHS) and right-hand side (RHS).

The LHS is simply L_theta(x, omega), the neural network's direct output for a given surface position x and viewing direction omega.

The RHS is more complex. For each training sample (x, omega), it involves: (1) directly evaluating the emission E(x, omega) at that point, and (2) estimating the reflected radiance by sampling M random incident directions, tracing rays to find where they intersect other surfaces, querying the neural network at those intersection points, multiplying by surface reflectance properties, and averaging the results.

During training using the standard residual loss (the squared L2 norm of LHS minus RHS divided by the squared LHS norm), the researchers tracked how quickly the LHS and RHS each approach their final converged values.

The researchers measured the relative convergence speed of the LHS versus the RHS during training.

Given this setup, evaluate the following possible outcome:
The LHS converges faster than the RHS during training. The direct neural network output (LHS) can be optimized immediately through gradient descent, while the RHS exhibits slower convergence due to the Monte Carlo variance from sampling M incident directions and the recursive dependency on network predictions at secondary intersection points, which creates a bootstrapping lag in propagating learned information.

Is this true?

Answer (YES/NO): NO